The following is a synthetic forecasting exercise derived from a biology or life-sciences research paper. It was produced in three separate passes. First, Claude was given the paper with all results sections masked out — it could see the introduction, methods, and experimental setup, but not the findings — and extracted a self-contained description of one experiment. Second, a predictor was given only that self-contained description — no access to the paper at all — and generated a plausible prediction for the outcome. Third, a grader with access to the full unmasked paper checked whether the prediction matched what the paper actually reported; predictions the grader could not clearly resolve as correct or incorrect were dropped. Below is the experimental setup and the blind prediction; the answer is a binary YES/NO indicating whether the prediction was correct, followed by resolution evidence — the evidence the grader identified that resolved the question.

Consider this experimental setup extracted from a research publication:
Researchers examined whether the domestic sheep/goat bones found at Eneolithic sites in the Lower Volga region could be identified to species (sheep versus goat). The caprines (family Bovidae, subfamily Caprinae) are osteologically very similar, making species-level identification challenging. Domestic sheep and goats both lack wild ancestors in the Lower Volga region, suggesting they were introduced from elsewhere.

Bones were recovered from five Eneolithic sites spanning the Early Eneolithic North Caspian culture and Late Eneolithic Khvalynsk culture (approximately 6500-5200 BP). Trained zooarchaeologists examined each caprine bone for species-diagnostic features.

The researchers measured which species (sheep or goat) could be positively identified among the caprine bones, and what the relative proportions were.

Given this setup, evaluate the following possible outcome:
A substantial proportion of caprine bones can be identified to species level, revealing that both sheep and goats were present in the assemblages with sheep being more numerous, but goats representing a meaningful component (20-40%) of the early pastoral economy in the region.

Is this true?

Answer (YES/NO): NO